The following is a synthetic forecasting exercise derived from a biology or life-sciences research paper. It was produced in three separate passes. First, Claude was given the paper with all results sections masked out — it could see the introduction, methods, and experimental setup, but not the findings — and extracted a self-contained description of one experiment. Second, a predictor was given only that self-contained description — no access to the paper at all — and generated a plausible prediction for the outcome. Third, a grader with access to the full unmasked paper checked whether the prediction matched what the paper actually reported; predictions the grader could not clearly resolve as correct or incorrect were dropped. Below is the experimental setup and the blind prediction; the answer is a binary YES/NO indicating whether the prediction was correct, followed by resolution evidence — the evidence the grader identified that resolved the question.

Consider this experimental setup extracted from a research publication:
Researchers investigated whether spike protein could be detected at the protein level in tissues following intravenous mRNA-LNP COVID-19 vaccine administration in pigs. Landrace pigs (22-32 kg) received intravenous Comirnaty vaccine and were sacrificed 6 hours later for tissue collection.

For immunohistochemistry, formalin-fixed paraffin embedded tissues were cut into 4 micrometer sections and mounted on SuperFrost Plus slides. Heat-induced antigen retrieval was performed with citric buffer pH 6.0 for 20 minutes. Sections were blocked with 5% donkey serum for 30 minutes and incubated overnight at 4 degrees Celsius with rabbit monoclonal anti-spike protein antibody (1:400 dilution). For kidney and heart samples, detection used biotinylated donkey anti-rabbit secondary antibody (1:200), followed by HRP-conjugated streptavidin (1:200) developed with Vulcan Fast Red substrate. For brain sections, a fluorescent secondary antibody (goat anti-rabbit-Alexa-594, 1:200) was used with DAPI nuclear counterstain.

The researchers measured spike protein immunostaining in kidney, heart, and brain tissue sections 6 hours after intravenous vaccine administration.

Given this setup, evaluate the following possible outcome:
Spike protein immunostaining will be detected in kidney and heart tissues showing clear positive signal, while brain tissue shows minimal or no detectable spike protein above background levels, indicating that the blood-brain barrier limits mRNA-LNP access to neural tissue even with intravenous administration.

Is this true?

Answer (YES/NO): NO